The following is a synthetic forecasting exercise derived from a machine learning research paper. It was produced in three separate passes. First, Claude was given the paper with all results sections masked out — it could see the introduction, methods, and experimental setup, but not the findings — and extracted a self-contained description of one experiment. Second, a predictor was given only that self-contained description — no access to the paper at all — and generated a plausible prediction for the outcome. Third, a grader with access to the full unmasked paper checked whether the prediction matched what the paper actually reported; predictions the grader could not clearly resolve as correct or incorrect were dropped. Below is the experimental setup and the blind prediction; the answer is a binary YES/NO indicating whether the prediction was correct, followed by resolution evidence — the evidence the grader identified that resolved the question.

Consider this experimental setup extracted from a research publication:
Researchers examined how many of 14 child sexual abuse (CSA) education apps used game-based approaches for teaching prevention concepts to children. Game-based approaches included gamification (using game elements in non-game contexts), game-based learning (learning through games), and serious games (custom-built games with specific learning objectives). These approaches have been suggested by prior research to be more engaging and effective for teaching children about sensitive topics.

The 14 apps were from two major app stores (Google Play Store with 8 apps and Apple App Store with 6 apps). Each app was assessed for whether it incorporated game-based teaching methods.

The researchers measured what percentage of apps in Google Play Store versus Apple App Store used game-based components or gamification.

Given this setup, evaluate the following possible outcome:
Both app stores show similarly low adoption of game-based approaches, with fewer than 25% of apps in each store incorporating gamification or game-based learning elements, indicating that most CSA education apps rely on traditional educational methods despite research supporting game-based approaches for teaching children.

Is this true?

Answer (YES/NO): NO